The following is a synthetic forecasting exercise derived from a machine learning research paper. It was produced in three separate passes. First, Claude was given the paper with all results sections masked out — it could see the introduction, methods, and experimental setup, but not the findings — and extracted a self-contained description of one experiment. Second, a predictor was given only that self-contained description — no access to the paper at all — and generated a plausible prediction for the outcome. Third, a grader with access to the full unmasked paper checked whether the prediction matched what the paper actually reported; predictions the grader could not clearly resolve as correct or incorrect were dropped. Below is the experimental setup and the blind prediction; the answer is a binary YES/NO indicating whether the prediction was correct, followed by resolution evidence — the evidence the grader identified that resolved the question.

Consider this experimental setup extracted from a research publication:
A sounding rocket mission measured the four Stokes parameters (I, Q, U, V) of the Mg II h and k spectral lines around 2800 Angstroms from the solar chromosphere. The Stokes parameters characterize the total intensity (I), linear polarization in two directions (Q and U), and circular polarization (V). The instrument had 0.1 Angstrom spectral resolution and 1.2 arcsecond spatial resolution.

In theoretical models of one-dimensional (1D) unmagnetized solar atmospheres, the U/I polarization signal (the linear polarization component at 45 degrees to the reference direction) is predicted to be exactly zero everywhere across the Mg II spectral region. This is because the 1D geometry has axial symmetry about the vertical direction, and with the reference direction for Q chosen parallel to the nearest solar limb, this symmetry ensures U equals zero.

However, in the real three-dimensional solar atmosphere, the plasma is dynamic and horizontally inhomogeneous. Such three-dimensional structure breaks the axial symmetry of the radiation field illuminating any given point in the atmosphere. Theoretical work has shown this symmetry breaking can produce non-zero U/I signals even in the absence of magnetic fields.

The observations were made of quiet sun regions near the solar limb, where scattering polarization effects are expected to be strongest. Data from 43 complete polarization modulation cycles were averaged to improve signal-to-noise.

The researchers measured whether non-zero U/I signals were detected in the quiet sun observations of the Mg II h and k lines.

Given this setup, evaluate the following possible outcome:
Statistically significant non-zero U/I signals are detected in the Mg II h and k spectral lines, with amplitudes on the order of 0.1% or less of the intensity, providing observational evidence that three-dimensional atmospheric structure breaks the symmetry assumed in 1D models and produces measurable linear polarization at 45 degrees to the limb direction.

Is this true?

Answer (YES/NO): NO